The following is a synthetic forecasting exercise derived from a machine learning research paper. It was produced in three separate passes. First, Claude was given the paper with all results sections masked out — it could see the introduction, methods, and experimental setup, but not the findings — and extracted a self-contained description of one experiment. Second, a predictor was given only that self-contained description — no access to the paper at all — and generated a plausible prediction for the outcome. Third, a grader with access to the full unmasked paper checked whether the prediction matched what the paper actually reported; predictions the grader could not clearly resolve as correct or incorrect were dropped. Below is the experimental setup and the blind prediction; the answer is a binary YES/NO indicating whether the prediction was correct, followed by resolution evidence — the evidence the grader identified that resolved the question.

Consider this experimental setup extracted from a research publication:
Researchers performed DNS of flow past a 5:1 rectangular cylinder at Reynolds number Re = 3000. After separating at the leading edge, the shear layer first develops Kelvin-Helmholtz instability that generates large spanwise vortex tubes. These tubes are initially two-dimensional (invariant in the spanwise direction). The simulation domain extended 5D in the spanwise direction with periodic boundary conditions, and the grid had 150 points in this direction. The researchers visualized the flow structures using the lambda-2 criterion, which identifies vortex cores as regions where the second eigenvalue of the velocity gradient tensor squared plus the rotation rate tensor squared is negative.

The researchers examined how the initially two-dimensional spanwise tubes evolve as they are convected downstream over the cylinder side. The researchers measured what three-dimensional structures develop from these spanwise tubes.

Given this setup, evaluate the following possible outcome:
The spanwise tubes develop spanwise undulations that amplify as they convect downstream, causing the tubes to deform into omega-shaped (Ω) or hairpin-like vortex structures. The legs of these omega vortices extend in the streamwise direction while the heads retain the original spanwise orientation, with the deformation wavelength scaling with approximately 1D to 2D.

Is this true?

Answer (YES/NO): NO